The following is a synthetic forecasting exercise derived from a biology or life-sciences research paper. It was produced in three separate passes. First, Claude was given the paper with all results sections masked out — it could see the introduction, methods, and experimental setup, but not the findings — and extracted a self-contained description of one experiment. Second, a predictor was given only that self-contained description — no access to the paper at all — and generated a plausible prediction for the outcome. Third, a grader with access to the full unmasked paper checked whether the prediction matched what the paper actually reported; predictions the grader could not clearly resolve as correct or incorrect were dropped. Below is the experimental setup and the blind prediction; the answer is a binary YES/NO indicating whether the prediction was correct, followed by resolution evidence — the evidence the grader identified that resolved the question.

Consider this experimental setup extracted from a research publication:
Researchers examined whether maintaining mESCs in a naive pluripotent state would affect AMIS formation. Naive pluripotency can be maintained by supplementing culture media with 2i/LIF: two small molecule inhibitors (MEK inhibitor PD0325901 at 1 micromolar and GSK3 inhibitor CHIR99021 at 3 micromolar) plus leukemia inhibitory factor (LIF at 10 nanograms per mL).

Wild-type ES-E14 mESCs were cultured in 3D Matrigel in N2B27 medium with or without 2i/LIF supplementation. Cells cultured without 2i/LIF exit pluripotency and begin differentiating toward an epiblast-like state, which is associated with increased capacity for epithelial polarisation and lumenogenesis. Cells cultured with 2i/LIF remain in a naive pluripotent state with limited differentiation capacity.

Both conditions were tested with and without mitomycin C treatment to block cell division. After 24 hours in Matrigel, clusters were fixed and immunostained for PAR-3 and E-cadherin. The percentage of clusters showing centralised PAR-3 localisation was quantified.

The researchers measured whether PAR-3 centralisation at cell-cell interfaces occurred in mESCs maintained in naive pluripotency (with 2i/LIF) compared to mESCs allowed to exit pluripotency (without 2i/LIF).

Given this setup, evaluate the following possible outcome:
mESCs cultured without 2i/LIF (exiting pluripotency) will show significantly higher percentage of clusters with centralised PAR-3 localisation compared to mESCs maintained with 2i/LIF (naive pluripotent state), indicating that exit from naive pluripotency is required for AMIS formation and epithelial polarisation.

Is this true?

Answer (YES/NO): NO